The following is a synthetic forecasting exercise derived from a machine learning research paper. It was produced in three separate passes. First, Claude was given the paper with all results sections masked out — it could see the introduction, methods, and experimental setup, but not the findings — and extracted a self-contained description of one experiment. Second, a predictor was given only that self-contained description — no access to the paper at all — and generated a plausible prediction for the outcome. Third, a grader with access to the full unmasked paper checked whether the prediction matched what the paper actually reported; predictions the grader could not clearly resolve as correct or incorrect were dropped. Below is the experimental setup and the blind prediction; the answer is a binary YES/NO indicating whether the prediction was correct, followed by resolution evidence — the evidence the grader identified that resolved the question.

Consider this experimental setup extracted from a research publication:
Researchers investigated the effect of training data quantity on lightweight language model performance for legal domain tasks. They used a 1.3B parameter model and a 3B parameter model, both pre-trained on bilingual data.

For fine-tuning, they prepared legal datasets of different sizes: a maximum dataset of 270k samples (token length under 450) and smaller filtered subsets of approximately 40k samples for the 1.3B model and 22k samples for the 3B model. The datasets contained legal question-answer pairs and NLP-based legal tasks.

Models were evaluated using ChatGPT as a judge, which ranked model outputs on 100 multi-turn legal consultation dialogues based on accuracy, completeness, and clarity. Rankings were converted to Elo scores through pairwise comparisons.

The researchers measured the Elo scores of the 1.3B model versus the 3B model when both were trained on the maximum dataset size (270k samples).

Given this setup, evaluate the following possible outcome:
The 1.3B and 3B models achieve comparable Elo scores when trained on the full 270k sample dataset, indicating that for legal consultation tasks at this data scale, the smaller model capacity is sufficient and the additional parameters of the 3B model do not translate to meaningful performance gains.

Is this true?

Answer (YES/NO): NO